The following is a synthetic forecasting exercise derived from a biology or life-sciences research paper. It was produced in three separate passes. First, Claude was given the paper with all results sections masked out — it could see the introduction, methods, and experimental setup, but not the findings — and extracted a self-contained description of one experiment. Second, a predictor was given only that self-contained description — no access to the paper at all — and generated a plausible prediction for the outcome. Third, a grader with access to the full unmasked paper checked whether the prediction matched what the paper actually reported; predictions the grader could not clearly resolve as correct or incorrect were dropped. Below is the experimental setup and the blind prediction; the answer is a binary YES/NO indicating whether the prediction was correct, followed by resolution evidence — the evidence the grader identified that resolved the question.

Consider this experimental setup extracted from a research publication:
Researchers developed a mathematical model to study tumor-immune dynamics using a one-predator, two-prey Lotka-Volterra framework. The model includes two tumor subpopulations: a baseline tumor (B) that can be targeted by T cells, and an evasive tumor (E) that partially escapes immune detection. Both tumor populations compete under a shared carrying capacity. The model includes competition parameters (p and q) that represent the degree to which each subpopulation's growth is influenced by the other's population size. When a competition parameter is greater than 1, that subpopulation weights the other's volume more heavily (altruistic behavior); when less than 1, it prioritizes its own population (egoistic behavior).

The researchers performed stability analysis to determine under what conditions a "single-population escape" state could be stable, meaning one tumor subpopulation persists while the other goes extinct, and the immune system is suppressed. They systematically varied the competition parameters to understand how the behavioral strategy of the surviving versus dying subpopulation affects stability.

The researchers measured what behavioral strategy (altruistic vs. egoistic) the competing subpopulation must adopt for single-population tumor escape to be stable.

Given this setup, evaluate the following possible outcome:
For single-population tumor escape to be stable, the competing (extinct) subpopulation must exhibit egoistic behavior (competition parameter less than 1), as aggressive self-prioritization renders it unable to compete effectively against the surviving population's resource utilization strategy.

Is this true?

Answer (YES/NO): NO